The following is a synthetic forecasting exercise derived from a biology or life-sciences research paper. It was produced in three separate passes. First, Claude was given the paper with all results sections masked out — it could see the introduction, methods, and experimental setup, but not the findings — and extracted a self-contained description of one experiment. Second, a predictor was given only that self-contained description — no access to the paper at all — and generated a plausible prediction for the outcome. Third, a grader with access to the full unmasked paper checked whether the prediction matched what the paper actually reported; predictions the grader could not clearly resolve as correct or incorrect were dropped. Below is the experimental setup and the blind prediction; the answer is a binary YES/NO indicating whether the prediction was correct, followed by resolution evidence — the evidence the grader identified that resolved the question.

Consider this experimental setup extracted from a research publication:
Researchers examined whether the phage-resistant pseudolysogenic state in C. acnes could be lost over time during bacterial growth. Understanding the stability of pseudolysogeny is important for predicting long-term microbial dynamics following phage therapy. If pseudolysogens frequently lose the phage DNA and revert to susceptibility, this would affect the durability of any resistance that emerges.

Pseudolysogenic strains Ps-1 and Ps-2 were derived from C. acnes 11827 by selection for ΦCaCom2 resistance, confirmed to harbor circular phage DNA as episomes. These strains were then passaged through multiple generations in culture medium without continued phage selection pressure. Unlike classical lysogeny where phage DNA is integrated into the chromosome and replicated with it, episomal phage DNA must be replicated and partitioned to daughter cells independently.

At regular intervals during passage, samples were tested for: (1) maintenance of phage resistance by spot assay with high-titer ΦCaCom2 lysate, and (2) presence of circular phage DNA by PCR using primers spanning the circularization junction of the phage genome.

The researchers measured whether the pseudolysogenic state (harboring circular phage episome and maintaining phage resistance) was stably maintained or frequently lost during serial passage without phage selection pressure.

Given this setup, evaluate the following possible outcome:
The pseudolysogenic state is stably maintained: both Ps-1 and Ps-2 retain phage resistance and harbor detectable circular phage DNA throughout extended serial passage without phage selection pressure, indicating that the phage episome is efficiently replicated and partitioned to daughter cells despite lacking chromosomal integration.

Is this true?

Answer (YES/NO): NO